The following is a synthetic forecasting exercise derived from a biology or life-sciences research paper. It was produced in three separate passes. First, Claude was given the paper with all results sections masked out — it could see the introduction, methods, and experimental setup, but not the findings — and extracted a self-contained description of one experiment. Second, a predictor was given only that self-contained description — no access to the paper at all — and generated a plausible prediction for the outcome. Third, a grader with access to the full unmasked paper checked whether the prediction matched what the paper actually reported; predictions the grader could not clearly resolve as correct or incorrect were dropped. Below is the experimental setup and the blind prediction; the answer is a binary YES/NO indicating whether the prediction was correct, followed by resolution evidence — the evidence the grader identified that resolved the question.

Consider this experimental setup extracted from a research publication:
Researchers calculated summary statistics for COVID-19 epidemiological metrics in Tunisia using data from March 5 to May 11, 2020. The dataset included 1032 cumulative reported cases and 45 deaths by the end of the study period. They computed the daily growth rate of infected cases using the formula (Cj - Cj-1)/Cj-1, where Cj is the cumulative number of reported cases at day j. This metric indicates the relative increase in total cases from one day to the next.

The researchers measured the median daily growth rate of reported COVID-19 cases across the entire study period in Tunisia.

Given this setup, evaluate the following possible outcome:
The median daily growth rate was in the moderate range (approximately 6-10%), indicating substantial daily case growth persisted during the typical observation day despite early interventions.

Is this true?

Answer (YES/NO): NO